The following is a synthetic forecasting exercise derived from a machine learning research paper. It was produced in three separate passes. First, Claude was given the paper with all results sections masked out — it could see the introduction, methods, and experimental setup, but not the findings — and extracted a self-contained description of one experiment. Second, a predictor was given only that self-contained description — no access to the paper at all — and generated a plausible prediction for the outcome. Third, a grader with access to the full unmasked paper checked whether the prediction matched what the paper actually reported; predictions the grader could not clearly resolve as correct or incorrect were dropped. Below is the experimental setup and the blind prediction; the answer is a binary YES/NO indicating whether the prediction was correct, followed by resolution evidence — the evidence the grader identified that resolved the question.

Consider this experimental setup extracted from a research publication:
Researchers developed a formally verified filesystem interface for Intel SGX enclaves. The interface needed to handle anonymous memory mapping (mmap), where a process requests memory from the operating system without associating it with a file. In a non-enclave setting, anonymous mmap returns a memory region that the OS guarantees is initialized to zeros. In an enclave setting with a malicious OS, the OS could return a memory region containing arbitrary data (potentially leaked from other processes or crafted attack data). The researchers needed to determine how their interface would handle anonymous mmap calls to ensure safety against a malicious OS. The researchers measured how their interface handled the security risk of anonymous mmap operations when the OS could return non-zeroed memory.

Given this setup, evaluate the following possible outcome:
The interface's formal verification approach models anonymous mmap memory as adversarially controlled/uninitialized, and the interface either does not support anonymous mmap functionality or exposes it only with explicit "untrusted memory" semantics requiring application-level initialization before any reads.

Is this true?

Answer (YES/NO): NO